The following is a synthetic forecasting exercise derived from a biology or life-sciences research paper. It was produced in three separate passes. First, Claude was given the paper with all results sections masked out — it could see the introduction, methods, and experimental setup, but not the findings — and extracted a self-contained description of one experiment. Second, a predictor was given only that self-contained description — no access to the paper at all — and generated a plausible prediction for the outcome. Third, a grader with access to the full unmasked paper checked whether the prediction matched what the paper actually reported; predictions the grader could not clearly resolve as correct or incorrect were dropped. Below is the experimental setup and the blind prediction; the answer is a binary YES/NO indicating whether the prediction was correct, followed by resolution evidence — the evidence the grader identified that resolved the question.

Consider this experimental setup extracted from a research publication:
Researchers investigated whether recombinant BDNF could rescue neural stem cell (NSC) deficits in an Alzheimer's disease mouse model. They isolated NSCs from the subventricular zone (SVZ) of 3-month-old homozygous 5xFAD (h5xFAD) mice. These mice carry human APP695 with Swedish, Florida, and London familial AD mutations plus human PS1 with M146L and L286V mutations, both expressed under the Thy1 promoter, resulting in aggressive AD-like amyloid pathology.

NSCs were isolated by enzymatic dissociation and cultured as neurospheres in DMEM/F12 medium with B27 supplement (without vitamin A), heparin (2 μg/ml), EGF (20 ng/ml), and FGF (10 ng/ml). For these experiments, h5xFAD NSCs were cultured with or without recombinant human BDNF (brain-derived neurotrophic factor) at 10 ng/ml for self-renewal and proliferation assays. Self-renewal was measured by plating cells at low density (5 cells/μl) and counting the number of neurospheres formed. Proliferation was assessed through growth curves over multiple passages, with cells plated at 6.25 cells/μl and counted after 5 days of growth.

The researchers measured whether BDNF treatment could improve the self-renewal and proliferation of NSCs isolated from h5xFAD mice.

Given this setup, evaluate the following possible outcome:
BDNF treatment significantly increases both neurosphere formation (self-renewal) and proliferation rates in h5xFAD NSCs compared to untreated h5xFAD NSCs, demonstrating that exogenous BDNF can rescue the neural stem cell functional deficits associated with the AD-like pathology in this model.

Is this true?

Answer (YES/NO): YES